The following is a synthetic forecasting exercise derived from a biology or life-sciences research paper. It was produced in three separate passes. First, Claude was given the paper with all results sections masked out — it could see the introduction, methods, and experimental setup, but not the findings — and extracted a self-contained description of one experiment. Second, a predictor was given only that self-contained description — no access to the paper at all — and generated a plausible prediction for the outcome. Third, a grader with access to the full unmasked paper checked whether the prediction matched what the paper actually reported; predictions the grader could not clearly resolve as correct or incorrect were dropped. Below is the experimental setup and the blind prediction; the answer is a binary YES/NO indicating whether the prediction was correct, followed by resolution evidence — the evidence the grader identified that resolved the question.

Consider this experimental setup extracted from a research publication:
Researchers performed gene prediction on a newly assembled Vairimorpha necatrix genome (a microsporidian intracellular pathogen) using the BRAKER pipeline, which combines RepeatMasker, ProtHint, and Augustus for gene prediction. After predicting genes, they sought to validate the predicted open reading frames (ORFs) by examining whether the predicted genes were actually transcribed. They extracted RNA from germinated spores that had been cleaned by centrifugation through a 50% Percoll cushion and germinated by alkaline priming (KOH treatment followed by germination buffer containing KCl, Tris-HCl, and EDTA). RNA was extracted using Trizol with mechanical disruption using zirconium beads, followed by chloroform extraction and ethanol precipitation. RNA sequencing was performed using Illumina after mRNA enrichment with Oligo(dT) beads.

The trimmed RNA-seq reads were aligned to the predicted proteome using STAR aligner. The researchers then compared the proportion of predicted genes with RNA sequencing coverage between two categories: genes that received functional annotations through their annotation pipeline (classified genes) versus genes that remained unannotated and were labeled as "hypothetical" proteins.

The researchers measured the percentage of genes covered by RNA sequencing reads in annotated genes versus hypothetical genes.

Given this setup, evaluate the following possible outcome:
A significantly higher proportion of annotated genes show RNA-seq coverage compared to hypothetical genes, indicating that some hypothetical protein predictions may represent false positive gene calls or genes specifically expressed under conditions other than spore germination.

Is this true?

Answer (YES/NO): NO